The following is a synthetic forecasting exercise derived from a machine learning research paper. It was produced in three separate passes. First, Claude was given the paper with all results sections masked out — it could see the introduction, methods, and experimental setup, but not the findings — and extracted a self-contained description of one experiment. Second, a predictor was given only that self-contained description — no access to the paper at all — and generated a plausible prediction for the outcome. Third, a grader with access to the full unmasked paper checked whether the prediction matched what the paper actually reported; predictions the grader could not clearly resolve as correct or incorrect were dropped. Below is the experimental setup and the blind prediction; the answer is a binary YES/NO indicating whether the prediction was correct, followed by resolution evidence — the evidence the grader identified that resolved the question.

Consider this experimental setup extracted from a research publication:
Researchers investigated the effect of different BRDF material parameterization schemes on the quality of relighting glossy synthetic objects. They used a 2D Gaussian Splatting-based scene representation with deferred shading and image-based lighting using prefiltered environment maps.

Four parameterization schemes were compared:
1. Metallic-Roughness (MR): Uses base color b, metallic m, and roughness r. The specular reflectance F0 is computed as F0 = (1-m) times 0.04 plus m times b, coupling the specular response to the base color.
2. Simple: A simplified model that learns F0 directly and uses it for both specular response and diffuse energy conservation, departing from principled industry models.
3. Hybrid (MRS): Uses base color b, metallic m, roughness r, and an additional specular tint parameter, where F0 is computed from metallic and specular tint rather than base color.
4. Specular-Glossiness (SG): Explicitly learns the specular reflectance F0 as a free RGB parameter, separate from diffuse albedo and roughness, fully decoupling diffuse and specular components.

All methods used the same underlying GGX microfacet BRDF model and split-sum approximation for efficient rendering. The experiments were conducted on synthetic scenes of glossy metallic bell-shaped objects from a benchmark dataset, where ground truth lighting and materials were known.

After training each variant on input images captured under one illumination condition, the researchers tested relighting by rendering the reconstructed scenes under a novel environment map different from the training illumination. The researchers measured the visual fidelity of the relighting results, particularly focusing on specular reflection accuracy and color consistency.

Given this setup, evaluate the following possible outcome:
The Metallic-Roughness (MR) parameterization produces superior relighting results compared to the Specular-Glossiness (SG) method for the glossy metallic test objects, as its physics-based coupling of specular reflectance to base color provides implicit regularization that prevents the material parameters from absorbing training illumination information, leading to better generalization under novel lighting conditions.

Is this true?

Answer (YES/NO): NO